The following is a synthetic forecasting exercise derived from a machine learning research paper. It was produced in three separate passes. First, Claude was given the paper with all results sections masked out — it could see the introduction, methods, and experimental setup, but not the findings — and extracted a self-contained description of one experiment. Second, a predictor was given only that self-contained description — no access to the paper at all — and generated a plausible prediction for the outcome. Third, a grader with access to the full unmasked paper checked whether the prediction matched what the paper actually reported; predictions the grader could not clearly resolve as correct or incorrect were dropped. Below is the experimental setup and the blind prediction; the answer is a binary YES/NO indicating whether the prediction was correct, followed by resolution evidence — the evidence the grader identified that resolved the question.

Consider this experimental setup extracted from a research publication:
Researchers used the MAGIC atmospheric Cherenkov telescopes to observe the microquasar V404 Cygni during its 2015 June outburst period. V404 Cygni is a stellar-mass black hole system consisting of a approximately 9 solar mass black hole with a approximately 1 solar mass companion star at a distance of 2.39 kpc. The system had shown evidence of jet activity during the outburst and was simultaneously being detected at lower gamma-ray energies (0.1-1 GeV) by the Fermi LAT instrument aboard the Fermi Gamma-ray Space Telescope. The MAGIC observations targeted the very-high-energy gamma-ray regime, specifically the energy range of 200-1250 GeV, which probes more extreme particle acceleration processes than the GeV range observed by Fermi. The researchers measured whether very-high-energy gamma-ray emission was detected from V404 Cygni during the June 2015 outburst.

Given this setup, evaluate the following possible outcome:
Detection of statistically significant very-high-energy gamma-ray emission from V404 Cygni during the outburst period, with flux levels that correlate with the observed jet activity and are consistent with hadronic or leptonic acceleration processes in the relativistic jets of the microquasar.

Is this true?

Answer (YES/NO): NO